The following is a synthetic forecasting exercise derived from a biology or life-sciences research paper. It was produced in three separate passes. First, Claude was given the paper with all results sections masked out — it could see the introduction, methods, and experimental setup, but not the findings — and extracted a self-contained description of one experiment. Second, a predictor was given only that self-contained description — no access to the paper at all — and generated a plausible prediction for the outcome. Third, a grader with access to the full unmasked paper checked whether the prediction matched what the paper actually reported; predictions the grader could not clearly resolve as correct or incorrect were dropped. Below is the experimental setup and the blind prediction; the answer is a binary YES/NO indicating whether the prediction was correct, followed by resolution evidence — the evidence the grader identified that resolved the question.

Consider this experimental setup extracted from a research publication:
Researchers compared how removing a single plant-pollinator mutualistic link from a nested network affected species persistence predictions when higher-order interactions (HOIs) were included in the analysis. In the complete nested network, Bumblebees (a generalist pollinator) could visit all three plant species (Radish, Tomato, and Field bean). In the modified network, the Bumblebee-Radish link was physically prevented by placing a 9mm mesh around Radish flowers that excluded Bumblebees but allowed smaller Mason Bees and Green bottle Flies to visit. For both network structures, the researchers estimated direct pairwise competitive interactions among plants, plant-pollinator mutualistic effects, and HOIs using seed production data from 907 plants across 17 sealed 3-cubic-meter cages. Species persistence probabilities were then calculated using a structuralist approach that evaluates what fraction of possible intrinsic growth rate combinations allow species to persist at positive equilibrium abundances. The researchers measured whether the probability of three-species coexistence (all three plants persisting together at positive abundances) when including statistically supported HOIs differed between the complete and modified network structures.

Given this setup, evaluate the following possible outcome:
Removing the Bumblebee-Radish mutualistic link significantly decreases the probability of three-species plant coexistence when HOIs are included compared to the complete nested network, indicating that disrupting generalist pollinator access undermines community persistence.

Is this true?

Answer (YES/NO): YES